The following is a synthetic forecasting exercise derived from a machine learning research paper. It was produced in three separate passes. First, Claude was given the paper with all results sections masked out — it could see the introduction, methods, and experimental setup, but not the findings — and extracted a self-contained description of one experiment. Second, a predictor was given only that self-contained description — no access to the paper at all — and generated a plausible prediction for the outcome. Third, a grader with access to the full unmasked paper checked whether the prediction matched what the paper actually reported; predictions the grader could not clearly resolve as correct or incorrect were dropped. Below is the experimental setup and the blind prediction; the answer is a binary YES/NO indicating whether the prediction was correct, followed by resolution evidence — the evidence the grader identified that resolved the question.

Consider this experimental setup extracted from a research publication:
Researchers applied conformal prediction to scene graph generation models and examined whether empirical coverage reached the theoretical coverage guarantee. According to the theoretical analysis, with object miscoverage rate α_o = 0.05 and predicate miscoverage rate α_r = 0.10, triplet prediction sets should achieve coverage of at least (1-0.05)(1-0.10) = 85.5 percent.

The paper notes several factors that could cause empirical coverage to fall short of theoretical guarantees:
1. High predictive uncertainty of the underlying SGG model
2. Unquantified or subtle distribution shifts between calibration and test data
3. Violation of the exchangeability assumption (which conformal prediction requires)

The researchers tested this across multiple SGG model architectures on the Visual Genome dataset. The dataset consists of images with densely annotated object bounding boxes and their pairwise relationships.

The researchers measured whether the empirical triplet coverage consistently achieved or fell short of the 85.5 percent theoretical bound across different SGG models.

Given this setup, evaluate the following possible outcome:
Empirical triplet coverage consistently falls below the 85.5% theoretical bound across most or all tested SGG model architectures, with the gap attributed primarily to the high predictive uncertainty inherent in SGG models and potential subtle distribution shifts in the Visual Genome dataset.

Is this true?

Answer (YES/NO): YES